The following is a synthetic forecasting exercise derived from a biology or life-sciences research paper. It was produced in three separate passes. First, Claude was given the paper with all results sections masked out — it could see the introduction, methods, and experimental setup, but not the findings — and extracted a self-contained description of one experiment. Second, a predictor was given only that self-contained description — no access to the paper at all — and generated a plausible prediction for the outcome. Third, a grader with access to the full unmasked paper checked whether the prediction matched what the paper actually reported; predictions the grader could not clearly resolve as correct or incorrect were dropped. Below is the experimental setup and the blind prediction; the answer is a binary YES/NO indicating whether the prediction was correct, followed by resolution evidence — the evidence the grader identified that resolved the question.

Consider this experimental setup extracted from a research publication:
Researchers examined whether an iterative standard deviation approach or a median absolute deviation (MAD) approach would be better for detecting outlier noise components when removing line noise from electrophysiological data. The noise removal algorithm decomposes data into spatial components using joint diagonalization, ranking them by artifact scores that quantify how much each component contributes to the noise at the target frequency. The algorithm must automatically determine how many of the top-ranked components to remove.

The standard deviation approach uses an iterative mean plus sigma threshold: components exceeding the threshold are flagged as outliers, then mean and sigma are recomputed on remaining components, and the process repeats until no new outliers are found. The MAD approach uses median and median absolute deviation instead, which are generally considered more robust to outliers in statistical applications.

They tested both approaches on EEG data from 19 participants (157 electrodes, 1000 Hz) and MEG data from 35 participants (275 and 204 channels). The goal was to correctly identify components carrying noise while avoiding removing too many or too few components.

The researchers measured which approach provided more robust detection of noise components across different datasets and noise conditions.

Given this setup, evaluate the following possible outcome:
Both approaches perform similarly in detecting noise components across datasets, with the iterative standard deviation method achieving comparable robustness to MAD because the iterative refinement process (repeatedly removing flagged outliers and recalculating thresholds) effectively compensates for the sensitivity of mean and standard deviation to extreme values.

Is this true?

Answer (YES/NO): NO